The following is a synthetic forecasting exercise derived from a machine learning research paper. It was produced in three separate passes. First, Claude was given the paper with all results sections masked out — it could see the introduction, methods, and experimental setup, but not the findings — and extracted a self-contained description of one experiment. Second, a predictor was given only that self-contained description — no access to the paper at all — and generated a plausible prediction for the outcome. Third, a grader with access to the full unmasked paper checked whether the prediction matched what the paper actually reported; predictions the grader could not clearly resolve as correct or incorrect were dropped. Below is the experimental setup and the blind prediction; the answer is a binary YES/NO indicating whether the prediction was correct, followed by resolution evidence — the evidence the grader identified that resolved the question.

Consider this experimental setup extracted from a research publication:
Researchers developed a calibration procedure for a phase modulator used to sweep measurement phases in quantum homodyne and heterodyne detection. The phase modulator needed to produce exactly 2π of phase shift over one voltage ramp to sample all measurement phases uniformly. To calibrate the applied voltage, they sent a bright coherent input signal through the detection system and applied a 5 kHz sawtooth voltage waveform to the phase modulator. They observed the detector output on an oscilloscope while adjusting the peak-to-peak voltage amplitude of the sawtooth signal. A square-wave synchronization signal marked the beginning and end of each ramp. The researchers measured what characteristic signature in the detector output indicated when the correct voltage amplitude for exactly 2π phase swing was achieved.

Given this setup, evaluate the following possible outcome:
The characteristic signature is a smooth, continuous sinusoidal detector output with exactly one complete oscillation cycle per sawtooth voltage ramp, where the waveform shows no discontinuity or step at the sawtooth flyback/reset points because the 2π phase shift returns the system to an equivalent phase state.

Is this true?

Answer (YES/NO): YES